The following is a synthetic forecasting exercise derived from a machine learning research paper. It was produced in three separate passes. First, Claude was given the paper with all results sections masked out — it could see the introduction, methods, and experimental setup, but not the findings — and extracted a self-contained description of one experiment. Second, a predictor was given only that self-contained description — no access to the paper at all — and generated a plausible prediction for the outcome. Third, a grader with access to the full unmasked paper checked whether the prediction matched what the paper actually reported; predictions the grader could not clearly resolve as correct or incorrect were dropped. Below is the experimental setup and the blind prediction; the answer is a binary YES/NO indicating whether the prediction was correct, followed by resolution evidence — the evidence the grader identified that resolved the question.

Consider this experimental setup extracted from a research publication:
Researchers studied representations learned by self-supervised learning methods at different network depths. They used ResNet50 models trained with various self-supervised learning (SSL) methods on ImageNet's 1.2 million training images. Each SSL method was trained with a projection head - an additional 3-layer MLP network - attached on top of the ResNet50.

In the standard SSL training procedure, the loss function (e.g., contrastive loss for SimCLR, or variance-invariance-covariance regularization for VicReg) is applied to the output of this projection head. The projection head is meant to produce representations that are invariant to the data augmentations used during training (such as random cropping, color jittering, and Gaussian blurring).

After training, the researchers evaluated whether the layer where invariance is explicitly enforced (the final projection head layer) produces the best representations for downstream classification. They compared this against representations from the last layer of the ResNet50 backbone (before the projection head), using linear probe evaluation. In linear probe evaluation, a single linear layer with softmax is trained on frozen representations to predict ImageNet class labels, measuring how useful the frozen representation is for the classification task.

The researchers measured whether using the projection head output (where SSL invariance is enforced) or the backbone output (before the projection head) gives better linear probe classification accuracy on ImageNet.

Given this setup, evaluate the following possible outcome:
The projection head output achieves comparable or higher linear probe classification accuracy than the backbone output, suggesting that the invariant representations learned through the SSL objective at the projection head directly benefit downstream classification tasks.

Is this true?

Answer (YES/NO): NO